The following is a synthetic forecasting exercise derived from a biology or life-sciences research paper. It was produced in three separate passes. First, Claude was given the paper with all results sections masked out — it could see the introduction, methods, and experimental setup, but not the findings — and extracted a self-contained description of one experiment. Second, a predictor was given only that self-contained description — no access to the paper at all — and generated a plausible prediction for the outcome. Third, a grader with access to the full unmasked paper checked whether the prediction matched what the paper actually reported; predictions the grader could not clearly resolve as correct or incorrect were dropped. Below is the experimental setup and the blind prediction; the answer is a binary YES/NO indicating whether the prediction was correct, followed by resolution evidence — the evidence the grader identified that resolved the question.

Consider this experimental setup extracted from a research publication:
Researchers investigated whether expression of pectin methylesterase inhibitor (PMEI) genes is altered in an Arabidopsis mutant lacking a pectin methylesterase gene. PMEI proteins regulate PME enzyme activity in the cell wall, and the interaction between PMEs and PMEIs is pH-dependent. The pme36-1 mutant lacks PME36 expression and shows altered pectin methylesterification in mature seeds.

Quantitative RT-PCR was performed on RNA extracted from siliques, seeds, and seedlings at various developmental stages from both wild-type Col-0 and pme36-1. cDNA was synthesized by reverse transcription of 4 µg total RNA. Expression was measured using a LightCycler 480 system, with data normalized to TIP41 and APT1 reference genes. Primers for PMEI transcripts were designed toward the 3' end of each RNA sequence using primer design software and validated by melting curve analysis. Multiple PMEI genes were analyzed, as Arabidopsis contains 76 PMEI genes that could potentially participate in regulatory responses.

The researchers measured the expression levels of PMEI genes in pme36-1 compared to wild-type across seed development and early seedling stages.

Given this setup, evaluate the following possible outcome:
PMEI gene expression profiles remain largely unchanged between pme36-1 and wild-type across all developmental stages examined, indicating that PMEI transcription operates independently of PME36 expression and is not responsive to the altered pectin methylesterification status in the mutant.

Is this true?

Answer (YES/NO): NO